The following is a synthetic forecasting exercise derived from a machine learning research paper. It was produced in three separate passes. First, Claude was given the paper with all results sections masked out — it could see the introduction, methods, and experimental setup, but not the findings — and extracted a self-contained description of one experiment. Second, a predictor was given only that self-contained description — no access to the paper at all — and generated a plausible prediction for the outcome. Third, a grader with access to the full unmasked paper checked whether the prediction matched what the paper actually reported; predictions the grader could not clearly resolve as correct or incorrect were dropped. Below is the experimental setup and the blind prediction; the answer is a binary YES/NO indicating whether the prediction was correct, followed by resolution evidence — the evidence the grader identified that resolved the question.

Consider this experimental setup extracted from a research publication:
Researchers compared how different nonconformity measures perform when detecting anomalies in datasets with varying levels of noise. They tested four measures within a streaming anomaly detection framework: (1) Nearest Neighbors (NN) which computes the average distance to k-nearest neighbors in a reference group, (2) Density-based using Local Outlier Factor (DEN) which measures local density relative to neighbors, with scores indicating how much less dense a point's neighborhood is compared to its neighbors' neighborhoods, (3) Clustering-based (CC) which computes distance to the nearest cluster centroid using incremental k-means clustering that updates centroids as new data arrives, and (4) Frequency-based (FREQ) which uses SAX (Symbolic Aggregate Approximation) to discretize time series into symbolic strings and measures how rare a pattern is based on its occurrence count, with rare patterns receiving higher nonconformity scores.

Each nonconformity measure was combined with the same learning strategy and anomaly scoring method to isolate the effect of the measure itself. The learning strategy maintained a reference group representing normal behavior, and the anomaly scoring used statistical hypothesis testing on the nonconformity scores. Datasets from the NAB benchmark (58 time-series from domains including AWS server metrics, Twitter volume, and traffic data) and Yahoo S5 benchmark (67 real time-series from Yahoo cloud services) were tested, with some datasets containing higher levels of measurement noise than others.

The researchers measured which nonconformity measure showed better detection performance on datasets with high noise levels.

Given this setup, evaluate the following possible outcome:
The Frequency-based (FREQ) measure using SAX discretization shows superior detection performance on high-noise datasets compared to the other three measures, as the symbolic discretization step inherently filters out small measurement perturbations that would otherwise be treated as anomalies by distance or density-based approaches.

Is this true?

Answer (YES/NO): NO